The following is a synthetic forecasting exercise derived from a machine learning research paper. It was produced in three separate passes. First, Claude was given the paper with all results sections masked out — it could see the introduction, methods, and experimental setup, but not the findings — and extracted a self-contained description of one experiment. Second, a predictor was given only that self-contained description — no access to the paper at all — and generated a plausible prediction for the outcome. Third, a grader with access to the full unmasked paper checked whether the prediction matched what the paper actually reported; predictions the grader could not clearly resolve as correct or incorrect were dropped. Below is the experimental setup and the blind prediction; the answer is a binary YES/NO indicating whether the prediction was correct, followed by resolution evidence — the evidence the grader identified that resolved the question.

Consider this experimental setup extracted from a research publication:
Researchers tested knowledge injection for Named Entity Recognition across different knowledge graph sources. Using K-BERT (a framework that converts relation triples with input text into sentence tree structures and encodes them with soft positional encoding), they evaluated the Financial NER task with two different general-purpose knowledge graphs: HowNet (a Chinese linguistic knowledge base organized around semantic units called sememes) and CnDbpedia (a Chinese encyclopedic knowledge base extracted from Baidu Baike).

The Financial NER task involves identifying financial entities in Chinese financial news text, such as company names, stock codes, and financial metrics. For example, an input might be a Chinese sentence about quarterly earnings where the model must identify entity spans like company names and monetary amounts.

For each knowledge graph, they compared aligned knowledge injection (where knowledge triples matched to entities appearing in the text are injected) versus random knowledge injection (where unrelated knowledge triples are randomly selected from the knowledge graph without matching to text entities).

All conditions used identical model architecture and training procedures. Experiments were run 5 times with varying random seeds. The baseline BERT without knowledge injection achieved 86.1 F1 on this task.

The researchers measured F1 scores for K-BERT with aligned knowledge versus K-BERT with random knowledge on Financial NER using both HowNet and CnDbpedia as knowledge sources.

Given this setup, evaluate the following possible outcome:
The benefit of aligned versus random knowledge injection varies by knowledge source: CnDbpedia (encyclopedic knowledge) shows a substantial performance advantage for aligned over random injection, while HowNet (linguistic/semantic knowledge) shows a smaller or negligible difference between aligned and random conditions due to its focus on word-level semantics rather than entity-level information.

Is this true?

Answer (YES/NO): NO